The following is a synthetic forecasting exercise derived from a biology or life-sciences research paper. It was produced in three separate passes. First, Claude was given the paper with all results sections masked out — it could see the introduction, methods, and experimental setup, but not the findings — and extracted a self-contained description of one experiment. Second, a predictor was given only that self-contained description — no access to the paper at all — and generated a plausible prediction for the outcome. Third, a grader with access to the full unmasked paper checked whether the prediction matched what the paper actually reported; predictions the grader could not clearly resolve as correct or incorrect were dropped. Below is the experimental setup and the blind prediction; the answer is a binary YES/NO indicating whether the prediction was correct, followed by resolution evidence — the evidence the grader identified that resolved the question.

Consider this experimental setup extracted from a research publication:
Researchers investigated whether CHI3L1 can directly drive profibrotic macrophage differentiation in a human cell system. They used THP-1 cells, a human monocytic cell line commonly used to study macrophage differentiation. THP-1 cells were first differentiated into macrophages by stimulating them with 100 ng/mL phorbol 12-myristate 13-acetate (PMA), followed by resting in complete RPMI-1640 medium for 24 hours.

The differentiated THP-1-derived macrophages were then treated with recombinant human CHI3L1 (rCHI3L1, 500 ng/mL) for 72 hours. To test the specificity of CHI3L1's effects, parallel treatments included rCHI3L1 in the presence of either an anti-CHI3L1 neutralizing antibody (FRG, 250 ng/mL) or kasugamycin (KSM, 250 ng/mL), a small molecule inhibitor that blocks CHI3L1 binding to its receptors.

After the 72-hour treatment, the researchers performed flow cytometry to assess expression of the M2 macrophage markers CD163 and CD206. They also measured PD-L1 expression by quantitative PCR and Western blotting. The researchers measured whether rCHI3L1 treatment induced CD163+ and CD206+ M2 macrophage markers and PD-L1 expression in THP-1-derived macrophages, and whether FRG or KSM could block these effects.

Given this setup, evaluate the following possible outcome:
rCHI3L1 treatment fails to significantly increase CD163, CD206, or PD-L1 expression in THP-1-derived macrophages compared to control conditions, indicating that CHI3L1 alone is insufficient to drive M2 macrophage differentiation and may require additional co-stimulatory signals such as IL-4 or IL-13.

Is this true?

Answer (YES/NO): NO